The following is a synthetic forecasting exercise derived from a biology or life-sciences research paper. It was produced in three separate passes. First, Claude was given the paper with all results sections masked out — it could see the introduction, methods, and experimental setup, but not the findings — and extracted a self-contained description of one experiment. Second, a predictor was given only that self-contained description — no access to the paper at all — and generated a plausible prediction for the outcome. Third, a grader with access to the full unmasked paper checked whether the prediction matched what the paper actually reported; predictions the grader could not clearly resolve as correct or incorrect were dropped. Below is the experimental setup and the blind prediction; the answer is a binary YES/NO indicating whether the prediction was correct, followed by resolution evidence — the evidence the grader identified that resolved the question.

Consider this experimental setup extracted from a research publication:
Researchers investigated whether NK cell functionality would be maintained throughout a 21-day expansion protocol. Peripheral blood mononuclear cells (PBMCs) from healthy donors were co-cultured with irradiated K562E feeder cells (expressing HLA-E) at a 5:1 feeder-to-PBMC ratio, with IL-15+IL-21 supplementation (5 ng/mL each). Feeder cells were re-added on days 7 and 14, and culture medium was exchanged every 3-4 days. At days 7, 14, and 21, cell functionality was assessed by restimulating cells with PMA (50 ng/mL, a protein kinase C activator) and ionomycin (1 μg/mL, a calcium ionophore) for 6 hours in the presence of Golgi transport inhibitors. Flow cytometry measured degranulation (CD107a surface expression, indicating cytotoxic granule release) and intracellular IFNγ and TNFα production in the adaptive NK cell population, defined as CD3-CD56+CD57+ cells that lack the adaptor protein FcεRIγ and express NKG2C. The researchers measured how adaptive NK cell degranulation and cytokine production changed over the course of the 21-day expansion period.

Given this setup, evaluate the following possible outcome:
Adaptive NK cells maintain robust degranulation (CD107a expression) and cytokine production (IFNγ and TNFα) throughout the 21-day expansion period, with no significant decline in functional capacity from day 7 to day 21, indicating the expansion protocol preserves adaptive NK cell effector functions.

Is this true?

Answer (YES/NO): NO